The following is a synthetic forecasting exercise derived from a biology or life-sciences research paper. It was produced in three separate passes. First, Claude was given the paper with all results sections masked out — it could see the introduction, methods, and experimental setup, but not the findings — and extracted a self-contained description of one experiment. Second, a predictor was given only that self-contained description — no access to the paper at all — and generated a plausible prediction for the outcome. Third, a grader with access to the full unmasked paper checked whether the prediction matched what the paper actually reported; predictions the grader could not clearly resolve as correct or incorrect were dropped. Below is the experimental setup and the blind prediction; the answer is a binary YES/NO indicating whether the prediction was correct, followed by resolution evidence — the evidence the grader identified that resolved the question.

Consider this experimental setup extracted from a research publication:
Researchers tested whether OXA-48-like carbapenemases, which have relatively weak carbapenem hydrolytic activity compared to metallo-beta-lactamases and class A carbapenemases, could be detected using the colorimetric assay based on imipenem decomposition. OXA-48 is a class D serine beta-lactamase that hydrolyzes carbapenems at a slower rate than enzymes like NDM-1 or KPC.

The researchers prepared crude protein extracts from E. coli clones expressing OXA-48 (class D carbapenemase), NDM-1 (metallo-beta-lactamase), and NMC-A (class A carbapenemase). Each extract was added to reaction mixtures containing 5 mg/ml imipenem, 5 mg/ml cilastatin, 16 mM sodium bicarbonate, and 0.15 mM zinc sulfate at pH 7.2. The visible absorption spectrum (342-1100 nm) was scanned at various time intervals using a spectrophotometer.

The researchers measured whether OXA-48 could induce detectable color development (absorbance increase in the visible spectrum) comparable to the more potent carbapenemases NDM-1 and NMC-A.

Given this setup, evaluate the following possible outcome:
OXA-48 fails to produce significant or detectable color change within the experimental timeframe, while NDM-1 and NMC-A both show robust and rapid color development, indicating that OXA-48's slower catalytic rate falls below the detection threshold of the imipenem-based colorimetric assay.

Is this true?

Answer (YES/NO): NO